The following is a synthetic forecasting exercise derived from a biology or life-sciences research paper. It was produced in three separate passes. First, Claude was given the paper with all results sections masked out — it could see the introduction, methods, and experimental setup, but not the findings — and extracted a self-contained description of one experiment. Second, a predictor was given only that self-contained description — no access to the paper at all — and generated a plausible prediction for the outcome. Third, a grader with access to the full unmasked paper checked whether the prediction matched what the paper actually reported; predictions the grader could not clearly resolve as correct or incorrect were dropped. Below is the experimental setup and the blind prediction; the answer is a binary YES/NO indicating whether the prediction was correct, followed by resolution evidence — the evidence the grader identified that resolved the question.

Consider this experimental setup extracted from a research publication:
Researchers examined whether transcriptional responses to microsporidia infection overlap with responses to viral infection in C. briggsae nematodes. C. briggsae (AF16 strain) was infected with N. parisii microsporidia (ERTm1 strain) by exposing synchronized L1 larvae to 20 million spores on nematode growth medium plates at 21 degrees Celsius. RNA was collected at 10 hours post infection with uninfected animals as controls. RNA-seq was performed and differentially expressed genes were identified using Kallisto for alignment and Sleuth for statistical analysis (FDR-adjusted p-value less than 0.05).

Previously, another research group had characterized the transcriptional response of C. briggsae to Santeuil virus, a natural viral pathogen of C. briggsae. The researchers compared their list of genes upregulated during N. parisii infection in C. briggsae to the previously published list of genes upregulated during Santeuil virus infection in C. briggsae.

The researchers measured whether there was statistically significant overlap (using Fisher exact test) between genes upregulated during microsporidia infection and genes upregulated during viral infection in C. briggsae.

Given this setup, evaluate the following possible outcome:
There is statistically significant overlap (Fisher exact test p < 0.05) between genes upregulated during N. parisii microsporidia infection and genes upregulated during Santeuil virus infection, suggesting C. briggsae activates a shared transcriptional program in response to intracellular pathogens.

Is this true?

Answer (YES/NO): YES